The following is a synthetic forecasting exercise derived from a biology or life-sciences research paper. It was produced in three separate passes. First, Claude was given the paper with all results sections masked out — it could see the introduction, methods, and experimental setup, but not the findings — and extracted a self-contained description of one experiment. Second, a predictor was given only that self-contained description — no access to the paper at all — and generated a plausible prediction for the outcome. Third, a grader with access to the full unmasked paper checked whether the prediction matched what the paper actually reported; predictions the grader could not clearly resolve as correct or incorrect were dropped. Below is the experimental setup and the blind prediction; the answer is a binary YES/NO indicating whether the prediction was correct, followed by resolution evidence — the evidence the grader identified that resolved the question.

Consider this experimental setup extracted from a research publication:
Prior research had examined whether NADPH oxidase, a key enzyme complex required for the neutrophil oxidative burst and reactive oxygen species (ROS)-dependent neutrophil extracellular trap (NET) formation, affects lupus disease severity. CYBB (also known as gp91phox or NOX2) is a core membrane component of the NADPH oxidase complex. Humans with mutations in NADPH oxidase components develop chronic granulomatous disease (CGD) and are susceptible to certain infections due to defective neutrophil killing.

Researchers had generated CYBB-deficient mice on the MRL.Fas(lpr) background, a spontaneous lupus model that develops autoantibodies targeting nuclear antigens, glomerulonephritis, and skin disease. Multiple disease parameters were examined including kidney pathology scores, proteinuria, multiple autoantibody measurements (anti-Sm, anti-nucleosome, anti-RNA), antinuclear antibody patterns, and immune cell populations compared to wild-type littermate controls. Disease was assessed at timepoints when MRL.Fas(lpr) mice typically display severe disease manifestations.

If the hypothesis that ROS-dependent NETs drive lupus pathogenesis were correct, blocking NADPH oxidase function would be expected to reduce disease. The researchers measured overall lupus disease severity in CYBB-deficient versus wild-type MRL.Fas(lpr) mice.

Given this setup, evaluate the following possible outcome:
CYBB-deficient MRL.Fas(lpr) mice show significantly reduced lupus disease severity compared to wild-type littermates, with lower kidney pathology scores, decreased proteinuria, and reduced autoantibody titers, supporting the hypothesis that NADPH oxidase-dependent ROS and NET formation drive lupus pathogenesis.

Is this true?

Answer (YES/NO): NO